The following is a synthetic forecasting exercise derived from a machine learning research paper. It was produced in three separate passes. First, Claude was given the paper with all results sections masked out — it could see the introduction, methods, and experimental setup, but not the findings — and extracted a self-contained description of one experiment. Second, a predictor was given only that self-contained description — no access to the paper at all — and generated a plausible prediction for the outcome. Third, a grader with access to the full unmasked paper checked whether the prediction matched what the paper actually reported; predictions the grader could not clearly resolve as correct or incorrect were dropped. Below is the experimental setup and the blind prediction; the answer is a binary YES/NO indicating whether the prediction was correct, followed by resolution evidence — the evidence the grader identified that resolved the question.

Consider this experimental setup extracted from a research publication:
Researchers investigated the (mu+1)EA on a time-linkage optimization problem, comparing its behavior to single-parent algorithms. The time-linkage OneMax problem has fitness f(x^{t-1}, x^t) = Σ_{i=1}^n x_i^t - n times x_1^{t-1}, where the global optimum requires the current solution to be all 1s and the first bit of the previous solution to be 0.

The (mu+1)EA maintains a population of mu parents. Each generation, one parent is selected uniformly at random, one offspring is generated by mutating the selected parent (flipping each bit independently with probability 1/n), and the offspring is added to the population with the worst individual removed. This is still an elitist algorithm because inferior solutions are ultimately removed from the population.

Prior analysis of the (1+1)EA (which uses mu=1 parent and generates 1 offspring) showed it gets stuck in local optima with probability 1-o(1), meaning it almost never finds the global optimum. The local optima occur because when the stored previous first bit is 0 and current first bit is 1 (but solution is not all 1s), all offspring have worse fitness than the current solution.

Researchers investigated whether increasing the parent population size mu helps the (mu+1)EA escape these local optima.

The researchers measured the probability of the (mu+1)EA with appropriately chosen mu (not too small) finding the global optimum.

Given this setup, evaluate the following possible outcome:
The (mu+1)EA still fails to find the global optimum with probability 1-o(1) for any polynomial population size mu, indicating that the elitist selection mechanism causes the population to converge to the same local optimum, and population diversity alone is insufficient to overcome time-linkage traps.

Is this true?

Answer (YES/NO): NO